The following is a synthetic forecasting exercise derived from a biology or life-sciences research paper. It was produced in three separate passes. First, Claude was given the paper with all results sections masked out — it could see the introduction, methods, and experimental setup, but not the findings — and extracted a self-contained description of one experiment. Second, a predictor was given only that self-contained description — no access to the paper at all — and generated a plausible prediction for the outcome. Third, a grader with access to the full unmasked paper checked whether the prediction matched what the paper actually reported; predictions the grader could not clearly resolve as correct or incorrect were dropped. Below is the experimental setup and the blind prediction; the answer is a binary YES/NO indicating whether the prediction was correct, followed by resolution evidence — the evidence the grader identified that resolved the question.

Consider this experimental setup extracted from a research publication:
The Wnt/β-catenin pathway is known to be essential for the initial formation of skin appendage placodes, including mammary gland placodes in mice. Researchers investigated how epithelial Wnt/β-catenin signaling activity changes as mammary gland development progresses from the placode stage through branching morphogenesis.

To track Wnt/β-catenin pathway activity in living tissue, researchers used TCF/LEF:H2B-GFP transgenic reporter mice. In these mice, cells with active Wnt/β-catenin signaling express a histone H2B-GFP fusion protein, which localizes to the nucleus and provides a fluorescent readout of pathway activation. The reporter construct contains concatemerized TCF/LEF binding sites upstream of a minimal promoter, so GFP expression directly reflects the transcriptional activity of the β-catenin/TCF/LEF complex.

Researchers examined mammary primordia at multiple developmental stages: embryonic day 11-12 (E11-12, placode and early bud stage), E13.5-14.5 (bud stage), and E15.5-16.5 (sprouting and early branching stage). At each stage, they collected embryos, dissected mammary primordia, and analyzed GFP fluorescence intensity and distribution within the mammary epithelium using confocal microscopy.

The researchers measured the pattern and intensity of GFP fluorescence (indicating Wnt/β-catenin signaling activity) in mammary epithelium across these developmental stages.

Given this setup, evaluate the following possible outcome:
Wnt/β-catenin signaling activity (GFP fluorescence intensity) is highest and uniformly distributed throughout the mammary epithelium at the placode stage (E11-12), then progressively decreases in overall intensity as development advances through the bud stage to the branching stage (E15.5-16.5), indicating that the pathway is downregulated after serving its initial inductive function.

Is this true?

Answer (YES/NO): NO